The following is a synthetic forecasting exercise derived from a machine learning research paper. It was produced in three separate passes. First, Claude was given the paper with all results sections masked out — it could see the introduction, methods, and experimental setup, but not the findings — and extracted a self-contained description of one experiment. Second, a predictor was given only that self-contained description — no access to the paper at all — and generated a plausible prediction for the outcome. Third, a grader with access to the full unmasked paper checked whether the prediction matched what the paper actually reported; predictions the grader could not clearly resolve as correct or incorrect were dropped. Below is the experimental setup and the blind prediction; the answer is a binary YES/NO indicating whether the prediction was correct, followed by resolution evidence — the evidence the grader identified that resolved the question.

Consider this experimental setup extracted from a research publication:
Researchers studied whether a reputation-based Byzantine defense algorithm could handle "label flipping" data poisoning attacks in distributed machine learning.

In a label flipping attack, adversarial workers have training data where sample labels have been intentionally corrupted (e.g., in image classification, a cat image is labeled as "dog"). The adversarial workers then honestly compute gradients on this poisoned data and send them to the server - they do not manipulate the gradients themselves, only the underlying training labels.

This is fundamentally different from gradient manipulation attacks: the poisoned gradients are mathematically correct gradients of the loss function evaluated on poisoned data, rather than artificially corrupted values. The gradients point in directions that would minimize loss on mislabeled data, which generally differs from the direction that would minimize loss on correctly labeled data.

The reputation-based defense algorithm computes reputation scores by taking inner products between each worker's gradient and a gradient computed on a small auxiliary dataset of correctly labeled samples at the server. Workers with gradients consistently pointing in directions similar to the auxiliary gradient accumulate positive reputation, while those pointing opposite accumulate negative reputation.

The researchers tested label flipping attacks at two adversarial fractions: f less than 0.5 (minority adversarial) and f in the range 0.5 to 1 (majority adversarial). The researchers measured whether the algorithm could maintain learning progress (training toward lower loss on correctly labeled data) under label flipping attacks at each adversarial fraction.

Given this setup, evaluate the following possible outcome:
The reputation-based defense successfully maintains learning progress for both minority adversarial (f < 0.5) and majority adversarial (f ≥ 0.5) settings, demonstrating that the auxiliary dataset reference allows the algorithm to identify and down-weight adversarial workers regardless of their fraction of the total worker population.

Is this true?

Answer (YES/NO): YES